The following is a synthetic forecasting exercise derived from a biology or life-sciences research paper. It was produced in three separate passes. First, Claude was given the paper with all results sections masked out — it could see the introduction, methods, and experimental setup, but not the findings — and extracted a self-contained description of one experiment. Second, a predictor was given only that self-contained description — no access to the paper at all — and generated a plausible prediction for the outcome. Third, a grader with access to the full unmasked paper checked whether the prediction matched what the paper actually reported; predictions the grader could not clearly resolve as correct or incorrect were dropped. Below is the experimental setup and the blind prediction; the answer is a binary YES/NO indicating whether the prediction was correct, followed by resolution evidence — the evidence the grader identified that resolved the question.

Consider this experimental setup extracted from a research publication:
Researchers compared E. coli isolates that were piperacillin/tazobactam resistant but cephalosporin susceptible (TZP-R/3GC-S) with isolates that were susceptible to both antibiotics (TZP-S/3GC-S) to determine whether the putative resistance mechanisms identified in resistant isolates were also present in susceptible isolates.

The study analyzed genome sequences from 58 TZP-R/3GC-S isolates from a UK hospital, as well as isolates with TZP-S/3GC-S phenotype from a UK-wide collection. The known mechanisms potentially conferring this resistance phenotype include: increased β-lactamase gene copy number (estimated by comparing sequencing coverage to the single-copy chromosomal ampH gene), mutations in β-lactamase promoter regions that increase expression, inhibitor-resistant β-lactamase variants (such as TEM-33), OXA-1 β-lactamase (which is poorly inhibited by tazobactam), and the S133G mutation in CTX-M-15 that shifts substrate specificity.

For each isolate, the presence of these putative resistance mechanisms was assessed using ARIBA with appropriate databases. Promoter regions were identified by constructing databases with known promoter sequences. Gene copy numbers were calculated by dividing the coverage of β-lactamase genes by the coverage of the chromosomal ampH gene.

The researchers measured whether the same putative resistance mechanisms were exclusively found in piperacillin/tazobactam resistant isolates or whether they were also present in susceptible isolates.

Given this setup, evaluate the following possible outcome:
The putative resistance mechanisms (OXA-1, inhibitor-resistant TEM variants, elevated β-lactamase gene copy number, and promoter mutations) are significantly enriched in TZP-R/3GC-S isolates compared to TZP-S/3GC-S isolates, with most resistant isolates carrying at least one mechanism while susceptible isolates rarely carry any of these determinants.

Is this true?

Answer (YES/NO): NO